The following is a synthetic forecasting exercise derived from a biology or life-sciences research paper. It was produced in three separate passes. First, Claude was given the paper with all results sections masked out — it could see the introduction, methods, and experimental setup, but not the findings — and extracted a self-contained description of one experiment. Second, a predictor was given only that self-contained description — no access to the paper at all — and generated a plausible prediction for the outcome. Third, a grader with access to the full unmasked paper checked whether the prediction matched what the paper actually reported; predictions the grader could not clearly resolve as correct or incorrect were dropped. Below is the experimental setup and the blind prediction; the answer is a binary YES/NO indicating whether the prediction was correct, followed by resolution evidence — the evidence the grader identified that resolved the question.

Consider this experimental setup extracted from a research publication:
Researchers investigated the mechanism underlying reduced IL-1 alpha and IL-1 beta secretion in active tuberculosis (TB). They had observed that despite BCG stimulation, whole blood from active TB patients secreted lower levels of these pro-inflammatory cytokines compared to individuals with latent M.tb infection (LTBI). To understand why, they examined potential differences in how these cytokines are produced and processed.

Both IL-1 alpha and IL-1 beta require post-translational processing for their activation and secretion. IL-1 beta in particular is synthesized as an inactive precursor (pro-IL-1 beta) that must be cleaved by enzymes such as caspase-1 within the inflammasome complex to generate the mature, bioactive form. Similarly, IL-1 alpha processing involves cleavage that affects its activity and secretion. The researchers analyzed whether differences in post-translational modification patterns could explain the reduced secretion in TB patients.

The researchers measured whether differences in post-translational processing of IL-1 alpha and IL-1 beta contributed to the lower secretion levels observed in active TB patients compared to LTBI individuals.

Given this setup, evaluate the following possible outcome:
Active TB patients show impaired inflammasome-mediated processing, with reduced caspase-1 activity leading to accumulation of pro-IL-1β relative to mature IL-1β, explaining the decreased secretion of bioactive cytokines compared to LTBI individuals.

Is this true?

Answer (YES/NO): NO